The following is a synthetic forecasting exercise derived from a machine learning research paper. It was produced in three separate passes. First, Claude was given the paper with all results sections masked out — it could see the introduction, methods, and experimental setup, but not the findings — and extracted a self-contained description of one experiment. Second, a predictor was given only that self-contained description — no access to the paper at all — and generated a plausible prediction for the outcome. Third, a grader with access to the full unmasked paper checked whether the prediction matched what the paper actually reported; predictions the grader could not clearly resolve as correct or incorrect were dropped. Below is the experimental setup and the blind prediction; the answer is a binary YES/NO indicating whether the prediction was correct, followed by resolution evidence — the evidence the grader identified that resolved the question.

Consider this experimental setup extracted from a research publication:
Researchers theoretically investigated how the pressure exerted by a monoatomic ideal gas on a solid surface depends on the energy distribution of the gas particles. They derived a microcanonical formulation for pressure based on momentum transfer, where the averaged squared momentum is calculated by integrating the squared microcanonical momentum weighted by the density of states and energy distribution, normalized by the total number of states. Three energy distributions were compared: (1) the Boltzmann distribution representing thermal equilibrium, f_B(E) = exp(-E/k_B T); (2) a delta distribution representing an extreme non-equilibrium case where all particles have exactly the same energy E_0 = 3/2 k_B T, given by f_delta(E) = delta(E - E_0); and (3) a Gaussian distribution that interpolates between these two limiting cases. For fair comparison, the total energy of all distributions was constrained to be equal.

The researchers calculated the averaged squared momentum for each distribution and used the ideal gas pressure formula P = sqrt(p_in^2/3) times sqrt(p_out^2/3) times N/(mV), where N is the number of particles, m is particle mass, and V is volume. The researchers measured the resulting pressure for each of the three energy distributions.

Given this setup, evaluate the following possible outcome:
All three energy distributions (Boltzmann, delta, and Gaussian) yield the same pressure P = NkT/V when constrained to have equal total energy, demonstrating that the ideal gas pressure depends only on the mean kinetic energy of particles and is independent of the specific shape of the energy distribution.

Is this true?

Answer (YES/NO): YES